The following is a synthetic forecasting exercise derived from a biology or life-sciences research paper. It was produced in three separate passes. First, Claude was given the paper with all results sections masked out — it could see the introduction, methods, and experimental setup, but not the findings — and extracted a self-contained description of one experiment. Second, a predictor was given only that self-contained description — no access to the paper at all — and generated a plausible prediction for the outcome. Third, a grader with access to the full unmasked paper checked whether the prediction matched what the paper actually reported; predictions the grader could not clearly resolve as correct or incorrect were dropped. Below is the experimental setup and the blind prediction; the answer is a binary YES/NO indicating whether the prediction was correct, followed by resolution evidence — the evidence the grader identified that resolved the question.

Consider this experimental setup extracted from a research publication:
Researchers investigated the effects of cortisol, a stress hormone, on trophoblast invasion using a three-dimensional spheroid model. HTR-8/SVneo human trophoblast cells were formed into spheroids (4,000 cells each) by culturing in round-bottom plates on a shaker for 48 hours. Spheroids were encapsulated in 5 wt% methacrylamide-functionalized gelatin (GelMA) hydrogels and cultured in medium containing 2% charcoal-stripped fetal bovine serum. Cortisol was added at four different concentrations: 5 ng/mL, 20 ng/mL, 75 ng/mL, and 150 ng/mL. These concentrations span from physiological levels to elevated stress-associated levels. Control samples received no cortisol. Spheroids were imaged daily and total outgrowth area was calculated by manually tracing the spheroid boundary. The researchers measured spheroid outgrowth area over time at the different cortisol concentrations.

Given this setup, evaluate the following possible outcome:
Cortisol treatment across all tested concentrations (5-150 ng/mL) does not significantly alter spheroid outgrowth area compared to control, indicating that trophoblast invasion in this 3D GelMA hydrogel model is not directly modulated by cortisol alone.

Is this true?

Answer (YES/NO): YES